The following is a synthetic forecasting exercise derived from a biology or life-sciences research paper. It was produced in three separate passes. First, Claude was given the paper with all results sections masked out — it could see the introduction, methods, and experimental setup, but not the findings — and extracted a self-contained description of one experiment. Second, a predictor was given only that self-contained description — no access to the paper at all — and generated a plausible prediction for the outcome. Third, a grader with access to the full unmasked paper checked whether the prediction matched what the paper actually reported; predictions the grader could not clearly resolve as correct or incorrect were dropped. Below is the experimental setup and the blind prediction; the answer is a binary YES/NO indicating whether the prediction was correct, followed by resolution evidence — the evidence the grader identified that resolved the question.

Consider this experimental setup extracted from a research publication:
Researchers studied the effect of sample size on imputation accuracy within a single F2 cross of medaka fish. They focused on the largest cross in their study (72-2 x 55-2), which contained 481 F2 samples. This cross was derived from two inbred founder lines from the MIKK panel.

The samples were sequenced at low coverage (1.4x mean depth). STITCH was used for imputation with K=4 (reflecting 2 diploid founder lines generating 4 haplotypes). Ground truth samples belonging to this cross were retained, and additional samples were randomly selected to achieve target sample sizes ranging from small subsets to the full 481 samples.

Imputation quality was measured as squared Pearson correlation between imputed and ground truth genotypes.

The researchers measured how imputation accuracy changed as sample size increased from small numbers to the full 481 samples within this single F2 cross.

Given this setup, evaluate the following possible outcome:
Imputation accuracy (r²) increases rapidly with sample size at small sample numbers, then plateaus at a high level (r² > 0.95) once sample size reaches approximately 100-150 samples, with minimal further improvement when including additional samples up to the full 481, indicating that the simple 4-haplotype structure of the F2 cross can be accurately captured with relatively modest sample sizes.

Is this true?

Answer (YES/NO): NO